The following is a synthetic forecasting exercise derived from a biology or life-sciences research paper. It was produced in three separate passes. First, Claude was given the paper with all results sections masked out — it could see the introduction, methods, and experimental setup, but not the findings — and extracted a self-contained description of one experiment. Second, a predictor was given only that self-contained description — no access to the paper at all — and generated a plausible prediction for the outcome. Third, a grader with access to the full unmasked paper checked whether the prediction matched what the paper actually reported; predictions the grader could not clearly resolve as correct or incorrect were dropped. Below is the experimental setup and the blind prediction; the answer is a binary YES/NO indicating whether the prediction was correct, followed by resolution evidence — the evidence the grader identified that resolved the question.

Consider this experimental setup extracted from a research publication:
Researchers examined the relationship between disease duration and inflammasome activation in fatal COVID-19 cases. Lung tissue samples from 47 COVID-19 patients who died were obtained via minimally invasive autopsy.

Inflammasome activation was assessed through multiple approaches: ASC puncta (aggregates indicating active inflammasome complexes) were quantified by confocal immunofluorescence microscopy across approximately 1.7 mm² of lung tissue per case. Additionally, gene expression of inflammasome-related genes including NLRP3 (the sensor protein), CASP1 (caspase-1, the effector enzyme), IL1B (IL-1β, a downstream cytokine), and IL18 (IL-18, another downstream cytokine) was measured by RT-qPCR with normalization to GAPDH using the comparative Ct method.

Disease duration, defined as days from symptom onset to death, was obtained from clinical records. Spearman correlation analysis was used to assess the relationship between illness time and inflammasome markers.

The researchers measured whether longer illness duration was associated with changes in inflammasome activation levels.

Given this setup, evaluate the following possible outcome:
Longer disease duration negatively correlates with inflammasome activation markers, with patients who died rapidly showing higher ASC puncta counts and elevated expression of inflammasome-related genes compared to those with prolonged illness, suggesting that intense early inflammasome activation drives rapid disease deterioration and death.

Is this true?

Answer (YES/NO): NO